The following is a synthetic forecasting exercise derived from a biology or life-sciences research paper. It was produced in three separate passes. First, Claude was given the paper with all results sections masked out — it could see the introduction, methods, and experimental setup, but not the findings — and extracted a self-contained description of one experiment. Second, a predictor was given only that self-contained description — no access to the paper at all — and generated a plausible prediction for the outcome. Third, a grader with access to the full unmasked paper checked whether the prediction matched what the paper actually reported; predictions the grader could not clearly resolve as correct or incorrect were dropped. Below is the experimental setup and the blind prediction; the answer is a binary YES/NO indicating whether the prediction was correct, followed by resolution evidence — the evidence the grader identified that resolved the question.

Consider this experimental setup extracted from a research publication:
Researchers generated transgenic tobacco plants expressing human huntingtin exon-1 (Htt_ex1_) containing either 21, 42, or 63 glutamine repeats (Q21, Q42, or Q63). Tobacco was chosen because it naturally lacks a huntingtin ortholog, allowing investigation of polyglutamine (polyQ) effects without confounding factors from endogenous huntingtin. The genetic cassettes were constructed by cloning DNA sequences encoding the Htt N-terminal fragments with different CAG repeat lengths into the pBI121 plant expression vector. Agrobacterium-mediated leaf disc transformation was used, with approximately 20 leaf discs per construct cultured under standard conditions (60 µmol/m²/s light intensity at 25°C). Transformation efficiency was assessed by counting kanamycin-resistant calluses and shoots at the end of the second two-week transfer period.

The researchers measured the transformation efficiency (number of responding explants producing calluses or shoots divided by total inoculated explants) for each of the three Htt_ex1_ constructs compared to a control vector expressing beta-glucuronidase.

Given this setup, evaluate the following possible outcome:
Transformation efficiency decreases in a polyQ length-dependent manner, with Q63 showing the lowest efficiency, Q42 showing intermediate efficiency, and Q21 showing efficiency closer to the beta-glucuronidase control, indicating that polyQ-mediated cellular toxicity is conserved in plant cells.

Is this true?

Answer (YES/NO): NO